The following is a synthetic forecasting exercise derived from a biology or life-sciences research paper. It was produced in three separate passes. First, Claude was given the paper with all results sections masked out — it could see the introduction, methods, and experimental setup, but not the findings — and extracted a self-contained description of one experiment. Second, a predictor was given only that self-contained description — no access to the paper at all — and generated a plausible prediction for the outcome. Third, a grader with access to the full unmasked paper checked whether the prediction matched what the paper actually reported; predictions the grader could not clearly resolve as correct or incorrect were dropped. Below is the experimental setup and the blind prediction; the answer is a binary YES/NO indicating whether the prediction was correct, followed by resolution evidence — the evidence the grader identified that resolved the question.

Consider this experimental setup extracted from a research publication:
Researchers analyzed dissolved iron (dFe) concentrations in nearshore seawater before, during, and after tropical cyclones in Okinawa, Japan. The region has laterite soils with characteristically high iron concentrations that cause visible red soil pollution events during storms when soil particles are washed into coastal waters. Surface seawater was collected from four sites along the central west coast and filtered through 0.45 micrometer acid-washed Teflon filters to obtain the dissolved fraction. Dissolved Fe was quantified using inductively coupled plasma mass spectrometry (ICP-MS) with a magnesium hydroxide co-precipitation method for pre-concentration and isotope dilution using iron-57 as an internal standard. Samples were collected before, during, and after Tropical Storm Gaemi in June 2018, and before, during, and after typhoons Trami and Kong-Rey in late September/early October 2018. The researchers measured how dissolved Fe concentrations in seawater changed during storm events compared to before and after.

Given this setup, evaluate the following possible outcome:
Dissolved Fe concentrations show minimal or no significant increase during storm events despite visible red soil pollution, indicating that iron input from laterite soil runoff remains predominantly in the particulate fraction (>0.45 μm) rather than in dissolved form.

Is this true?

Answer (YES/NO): YES